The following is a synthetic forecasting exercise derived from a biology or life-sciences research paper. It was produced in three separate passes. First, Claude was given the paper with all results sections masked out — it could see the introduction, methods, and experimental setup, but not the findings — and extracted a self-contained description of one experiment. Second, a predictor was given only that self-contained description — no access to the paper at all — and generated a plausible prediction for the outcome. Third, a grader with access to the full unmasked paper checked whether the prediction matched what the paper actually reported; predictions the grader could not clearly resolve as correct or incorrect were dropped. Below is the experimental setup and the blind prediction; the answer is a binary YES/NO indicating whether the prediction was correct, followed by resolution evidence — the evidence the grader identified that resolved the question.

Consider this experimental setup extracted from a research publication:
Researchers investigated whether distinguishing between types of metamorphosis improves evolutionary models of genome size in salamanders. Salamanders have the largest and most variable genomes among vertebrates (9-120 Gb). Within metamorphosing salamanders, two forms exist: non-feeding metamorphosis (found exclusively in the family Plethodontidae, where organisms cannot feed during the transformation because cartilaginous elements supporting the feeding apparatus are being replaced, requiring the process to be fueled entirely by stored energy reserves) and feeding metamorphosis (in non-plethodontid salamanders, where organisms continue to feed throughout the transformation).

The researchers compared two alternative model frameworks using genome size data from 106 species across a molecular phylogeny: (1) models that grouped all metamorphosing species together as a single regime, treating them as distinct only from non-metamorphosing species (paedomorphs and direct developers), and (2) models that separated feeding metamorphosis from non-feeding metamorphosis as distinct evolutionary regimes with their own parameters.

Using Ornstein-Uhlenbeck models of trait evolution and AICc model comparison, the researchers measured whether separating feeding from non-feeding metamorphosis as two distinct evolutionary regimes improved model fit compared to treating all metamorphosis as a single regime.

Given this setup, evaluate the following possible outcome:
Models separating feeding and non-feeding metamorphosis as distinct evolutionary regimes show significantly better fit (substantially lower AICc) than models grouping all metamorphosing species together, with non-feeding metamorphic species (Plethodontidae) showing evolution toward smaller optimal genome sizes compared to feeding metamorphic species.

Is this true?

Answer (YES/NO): YES